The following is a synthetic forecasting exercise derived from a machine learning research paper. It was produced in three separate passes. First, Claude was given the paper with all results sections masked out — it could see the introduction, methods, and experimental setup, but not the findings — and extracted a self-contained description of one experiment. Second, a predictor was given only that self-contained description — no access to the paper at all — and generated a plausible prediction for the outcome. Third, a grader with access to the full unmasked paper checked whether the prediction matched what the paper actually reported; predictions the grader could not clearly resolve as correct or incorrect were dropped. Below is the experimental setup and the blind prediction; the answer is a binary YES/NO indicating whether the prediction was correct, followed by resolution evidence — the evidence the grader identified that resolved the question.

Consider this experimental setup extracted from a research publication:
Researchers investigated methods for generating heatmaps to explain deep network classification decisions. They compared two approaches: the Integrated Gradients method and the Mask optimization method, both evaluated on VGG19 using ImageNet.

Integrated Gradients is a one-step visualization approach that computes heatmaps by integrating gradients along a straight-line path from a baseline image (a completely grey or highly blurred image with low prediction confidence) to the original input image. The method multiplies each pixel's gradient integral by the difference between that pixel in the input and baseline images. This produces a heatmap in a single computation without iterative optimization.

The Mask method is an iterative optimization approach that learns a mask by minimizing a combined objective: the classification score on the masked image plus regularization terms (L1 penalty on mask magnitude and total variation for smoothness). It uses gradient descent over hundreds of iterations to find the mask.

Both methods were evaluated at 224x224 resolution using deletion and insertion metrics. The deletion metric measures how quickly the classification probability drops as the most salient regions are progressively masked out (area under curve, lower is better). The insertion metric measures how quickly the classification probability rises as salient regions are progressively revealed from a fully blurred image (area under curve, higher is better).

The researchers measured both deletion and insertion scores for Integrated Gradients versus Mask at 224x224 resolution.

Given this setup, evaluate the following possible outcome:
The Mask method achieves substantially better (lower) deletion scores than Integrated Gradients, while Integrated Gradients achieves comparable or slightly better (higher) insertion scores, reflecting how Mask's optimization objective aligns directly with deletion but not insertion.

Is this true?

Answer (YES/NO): NO